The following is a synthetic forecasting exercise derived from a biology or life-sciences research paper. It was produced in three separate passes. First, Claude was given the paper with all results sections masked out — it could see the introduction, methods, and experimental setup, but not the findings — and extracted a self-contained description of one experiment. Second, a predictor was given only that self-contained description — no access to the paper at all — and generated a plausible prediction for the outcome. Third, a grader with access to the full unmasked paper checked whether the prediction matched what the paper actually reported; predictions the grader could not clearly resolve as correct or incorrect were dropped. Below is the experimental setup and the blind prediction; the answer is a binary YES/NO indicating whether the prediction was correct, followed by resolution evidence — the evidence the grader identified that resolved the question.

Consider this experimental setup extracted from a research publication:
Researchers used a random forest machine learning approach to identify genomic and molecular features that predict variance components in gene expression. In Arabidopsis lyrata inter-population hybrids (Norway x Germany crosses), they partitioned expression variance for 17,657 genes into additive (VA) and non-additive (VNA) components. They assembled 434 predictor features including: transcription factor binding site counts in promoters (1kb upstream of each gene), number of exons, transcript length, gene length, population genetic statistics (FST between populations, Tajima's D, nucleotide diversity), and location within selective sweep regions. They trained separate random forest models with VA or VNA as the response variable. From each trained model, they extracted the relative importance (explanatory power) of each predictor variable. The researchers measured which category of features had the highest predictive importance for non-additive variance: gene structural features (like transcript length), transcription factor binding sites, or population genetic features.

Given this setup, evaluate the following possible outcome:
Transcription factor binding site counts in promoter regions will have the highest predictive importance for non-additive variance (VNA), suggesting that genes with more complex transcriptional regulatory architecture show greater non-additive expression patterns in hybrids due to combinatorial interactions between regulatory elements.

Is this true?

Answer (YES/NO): NO